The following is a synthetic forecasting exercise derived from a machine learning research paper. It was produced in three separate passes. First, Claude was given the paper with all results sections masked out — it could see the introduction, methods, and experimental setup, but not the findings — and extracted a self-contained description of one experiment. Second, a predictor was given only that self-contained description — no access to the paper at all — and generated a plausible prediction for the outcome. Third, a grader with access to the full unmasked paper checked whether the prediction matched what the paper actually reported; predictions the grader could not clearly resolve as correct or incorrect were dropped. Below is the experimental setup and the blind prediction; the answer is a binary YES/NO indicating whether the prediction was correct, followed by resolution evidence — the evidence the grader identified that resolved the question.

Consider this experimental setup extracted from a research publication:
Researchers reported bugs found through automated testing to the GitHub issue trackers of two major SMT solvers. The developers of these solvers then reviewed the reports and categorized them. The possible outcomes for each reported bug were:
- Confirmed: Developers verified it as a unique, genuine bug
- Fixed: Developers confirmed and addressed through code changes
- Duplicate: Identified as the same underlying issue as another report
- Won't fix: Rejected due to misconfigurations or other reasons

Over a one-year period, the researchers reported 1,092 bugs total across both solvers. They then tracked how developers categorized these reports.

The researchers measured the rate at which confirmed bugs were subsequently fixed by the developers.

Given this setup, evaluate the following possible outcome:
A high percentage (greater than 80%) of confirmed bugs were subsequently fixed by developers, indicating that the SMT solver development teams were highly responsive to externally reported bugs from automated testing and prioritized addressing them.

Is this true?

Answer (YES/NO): YES